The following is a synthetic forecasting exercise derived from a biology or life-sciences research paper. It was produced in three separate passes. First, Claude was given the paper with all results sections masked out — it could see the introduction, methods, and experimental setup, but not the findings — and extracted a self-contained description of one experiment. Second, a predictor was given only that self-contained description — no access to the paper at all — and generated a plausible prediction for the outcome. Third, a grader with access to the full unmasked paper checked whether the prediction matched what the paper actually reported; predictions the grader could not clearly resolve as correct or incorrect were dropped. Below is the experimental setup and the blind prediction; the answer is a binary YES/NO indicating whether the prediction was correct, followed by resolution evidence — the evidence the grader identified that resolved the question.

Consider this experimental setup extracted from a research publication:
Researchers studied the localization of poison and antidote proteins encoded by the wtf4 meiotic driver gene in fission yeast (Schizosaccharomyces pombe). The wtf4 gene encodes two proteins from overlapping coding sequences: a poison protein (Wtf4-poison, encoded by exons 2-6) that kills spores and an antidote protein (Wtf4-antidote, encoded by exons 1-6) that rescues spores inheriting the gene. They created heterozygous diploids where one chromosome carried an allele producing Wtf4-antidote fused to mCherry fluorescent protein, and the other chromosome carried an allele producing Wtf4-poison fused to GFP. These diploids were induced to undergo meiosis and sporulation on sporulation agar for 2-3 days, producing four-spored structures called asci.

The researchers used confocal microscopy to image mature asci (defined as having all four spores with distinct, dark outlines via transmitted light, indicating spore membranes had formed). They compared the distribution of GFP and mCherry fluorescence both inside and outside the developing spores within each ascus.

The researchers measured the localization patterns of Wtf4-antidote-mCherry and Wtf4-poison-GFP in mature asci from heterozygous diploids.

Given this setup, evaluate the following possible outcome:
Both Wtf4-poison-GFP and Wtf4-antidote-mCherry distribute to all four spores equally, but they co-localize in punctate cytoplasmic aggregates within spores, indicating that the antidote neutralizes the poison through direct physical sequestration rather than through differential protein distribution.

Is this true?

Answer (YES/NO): NO